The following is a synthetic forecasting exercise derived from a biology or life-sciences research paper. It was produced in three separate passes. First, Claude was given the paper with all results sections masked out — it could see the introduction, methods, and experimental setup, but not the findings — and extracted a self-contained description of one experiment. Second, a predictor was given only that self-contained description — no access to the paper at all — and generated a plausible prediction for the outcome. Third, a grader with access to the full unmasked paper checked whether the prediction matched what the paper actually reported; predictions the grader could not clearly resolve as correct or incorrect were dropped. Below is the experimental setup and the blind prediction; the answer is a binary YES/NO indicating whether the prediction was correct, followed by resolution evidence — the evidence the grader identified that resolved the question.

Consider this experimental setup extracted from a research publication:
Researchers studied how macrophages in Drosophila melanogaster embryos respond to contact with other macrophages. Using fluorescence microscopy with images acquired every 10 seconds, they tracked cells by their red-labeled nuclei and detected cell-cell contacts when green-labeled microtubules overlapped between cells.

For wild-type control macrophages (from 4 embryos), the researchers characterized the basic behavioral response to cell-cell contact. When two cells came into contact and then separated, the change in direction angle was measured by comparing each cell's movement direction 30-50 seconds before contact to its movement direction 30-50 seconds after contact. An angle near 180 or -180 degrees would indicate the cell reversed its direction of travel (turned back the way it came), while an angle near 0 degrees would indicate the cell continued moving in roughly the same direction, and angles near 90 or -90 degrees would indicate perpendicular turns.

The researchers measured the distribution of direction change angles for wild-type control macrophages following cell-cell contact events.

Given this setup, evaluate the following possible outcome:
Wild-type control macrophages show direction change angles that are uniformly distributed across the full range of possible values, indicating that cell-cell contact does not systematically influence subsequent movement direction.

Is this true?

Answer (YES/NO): NO